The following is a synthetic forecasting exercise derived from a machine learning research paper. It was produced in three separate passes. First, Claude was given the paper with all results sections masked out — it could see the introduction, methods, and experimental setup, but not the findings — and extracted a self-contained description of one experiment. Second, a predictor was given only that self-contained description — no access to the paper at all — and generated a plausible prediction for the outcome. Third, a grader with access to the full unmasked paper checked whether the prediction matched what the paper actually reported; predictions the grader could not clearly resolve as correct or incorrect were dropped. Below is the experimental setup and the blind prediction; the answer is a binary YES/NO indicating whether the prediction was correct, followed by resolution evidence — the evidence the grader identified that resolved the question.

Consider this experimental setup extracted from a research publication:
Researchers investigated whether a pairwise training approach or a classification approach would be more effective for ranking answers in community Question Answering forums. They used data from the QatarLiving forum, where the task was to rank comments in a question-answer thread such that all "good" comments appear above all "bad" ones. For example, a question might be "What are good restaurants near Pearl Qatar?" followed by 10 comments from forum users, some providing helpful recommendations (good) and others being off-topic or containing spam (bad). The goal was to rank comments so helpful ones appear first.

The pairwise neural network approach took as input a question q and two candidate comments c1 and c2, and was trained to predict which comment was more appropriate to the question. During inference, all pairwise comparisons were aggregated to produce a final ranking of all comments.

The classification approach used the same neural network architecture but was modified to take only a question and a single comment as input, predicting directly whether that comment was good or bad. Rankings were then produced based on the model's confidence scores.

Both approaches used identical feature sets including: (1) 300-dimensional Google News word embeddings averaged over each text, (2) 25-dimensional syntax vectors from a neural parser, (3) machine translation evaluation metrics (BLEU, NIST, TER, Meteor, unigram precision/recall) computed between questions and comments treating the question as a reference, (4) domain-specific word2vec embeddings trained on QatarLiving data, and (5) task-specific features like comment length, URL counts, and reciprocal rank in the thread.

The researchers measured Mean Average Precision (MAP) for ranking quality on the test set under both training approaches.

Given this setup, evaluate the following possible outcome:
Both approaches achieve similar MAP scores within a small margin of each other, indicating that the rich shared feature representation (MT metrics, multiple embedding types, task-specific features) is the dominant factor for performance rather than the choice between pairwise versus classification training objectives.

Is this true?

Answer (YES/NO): YES